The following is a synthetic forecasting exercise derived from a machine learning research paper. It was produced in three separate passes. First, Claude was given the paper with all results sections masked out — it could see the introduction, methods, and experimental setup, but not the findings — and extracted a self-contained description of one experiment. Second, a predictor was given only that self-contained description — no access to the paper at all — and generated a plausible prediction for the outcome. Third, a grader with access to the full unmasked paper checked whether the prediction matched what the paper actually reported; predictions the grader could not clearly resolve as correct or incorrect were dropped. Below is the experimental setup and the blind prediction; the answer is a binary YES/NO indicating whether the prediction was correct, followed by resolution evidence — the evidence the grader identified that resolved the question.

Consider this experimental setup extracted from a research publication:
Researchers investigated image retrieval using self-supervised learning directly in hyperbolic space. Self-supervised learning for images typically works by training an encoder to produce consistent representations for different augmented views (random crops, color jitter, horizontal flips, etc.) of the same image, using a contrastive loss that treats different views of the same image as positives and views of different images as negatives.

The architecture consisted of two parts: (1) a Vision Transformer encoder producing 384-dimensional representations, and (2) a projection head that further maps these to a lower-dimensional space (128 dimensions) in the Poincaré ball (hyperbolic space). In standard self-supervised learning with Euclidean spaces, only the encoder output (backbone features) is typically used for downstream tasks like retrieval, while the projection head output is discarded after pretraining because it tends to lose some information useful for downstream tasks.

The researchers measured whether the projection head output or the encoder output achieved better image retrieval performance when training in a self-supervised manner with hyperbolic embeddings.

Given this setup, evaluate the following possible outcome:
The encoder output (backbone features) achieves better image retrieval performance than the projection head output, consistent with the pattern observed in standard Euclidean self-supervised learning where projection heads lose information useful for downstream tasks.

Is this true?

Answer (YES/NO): NO